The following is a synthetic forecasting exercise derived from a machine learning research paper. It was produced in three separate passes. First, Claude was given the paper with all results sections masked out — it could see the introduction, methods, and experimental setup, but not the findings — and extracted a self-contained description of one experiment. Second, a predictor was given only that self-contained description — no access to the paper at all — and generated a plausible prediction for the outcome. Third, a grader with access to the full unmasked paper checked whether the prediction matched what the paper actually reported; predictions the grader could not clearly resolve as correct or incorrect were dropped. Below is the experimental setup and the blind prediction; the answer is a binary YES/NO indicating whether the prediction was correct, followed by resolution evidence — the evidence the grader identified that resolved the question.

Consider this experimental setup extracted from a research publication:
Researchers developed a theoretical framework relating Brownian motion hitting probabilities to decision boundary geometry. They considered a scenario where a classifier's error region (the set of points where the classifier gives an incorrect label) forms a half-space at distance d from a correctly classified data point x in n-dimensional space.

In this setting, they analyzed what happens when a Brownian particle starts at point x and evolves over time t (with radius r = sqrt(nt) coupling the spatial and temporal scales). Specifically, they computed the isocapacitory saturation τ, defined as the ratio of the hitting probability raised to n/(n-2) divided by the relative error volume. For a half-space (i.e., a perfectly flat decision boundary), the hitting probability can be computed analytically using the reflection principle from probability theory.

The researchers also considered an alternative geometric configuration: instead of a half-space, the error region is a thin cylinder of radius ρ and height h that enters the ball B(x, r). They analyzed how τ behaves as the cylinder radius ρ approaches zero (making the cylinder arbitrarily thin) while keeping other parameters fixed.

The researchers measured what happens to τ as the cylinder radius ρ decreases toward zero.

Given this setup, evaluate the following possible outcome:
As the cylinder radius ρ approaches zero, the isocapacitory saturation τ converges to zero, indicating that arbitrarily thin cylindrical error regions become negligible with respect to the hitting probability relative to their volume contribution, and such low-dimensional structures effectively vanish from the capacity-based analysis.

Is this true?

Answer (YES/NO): NO